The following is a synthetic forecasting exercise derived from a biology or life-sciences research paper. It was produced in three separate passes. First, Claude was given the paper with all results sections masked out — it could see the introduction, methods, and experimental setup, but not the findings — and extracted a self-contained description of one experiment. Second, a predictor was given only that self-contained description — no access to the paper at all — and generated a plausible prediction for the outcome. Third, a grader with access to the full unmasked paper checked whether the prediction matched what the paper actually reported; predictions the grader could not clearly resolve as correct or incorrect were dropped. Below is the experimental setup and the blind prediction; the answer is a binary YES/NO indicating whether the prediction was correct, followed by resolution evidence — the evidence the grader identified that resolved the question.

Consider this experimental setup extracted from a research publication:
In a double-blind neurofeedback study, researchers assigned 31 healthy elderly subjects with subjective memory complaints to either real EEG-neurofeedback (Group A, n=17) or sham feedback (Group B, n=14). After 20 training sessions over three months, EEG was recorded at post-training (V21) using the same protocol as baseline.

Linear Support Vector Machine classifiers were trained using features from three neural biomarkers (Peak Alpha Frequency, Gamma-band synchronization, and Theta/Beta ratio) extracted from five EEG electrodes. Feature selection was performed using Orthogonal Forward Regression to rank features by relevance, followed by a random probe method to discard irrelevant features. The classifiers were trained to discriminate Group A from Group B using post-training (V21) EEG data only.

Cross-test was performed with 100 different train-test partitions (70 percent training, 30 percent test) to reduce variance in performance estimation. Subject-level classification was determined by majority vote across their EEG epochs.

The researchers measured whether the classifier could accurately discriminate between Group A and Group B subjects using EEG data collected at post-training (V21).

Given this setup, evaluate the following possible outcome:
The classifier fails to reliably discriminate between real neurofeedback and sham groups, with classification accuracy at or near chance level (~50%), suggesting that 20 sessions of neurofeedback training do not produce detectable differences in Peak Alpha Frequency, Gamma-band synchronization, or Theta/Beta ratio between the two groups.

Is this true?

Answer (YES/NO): NO